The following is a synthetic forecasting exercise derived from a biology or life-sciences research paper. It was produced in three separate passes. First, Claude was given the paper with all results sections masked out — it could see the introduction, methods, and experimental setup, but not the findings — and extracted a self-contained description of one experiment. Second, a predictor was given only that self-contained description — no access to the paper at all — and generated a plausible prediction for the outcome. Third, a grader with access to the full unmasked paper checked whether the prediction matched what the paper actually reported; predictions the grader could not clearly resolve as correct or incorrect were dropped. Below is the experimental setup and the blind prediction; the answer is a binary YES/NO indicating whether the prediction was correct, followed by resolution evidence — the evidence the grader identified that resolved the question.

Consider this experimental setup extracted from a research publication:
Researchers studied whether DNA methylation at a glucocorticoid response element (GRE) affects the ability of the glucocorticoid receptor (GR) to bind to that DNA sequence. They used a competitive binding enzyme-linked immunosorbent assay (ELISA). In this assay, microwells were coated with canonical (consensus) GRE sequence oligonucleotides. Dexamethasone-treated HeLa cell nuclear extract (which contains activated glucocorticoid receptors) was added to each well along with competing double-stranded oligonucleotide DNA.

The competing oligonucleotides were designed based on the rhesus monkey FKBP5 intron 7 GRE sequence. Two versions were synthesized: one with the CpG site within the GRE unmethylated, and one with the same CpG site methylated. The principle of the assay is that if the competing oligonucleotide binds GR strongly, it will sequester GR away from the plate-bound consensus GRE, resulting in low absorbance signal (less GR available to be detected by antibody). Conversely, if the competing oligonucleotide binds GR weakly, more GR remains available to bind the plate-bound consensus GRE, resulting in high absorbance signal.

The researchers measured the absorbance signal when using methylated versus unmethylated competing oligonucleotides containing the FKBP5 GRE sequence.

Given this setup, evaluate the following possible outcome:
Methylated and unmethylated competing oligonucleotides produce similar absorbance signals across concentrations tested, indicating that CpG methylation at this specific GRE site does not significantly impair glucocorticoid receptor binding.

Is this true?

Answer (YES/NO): NO